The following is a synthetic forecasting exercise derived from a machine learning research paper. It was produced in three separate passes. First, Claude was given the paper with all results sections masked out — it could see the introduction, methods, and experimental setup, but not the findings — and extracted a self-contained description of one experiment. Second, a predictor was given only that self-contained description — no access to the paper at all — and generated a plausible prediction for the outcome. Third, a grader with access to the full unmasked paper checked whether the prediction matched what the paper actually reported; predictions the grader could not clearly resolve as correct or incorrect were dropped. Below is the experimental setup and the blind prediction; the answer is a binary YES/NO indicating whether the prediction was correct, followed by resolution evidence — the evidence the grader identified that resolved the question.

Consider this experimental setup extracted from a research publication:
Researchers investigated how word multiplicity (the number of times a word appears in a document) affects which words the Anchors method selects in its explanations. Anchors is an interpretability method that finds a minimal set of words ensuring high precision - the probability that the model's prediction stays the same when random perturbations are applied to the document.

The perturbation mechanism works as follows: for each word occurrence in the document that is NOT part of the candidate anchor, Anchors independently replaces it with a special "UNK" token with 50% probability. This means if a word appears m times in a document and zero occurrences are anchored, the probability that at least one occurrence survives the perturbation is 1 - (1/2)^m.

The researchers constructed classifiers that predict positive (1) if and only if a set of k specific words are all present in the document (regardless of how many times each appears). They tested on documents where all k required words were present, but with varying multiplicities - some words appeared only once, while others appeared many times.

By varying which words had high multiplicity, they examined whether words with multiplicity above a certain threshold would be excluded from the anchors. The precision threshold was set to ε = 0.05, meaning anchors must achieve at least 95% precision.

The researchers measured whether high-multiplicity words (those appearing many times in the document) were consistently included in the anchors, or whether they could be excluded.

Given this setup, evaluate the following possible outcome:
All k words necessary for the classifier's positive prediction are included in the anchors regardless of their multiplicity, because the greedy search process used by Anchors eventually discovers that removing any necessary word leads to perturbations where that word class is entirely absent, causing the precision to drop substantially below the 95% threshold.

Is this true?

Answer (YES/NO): NO